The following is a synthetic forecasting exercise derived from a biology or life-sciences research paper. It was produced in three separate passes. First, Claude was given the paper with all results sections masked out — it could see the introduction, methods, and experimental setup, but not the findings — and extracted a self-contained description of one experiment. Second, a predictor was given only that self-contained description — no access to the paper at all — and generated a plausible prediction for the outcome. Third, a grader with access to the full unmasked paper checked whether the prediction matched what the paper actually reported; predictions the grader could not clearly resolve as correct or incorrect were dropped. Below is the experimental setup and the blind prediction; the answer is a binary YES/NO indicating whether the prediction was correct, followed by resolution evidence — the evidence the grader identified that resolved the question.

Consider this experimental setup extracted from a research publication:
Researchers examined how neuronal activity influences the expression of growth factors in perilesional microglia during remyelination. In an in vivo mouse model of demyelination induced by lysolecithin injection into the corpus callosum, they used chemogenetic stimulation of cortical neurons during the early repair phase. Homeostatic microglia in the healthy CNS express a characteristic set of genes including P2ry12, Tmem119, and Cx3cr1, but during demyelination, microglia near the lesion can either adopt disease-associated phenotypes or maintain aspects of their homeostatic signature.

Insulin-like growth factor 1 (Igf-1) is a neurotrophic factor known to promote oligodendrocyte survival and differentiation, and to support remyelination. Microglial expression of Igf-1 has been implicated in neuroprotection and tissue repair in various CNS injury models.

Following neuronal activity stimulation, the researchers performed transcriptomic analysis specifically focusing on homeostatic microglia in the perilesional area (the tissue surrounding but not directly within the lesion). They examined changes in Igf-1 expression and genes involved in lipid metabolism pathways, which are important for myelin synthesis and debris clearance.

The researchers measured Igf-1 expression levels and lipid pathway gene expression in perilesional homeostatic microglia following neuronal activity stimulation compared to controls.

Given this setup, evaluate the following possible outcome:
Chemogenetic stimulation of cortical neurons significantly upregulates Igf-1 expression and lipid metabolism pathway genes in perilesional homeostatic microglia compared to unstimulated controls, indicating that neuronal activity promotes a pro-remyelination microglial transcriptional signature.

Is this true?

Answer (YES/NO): YES